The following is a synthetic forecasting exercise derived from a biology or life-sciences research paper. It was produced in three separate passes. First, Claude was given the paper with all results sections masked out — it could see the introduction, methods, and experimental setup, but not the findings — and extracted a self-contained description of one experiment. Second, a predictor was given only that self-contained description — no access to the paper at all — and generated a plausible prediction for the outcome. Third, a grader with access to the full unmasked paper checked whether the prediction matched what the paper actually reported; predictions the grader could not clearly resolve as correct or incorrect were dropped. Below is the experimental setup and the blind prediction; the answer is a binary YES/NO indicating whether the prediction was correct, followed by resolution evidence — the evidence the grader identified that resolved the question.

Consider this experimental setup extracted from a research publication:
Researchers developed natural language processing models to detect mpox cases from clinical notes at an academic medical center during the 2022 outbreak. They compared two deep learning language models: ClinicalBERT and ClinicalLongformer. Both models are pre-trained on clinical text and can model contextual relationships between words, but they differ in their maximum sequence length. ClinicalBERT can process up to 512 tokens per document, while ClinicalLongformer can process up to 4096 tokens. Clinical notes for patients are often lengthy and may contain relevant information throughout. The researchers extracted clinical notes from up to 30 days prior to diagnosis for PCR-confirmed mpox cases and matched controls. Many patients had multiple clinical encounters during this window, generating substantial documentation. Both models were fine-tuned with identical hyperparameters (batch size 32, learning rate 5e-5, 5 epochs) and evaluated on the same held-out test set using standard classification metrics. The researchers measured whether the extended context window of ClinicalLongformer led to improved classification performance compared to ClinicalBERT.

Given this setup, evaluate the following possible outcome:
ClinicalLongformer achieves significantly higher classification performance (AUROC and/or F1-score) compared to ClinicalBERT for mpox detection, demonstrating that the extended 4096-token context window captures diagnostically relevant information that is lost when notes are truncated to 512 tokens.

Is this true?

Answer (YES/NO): NO